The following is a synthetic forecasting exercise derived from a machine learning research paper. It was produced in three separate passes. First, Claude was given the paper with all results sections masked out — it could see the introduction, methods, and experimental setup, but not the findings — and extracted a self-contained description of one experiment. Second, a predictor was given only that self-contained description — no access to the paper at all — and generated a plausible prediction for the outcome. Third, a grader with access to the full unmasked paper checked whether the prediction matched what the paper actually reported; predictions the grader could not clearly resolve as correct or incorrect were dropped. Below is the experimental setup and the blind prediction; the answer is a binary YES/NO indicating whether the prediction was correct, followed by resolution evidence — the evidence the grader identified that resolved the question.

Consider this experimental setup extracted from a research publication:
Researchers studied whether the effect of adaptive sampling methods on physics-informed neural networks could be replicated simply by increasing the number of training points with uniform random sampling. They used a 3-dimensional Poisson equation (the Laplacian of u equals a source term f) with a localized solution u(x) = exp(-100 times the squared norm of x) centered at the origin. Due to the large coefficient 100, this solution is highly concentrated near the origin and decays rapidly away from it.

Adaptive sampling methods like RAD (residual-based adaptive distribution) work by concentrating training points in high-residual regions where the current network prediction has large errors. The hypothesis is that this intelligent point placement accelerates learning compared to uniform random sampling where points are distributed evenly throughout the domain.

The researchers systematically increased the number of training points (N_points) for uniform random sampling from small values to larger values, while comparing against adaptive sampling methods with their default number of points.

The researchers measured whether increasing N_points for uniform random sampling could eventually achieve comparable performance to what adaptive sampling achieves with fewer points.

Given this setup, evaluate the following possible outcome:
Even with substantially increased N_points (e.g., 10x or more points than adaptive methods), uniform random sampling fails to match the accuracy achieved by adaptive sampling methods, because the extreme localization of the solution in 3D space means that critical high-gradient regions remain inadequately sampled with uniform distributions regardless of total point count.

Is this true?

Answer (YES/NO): NO